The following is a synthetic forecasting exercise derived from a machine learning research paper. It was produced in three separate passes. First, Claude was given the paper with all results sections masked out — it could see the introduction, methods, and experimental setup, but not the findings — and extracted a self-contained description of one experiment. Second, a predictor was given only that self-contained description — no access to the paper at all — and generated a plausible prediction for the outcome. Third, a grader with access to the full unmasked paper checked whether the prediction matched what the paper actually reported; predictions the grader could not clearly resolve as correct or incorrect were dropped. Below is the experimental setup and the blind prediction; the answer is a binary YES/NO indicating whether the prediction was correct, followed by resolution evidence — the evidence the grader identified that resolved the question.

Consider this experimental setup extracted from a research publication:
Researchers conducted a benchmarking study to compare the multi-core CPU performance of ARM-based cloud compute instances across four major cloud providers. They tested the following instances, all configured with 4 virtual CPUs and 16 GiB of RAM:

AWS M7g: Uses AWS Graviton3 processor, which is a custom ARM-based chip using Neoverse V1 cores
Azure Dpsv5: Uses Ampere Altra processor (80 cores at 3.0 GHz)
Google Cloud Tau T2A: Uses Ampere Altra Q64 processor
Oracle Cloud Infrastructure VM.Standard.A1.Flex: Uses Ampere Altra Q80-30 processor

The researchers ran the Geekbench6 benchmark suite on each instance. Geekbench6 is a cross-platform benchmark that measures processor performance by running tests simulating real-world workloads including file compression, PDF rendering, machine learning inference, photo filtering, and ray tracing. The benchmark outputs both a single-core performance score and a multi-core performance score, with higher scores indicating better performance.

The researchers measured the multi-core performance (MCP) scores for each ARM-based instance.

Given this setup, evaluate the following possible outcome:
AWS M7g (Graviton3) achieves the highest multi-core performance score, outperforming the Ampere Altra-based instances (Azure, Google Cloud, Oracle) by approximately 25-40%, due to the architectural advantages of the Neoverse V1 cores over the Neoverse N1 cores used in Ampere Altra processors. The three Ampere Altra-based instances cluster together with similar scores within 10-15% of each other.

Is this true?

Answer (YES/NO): NO